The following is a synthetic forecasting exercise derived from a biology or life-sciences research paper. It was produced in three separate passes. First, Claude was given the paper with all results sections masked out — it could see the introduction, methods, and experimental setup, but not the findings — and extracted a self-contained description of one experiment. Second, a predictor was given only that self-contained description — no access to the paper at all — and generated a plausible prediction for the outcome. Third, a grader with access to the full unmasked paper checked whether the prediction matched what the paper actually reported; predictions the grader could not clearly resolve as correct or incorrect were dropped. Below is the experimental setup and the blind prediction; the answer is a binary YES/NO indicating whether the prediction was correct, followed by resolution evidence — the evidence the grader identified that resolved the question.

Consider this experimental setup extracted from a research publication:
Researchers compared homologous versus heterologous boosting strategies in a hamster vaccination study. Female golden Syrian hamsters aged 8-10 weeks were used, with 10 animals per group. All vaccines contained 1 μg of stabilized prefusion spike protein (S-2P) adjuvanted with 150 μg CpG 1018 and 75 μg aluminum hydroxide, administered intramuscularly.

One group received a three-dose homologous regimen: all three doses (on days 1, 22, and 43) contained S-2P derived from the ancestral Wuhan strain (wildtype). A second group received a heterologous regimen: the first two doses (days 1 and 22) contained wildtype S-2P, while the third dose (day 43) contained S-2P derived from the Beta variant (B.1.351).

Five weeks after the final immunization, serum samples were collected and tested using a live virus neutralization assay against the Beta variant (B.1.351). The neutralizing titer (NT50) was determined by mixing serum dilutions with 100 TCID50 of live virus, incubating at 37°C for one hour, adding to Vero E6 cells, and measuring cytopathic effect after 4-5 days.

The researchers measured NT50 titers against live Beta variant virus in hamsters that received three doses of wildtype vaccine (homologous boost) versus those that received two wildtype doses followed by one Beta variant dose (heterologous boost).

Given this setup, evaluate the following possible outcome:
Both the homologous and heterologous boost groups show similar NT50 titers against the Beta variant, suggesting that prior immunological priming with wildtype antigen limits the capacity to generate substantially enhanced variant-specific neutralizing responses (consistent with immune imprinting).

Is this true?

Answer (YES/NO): NO